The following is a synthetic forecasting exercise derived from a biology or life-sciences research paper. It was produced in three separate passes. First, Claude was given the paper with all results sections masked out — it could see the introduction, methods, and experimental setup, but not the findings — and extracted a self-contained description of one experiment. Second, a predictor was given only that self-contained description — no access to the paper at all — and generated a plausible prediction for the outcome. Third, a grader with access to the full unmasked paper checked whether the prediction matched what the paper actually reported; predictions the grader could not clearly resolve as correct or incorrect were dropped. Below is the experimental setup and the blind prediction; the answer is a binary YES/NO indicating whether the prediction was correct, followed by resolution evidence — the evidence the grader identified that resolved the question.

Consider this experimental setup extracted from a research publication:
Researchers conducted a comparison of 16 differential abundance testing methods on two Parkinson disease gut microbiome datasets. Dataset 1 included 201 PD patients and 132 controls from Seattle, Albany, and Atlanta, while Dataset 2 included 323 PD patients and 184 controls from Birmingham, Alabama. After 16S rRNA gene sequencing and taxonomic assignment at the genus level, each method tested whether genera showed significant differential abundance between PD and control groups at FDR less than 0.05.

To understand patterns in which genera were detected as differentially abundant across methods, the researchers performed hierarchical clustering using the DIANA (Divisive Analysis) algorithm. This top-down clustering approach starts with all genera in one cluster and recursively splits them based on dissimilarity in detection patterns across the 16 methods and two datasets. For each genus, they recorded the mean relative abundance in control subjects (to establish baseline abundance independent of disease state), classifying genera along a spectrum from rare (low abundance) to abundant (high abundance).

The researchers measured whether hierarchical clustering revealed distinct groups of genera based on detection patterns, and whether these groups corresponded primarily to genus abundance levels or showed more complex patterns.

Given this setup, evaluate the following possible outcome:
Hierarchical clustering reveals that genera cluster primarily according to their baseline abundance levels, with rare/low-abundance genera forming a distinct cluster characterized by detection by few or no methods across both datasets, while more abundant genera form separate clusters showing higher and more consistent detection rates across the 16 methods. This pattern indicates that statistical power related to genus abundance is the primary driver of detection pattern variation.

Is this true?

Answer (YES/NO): NO